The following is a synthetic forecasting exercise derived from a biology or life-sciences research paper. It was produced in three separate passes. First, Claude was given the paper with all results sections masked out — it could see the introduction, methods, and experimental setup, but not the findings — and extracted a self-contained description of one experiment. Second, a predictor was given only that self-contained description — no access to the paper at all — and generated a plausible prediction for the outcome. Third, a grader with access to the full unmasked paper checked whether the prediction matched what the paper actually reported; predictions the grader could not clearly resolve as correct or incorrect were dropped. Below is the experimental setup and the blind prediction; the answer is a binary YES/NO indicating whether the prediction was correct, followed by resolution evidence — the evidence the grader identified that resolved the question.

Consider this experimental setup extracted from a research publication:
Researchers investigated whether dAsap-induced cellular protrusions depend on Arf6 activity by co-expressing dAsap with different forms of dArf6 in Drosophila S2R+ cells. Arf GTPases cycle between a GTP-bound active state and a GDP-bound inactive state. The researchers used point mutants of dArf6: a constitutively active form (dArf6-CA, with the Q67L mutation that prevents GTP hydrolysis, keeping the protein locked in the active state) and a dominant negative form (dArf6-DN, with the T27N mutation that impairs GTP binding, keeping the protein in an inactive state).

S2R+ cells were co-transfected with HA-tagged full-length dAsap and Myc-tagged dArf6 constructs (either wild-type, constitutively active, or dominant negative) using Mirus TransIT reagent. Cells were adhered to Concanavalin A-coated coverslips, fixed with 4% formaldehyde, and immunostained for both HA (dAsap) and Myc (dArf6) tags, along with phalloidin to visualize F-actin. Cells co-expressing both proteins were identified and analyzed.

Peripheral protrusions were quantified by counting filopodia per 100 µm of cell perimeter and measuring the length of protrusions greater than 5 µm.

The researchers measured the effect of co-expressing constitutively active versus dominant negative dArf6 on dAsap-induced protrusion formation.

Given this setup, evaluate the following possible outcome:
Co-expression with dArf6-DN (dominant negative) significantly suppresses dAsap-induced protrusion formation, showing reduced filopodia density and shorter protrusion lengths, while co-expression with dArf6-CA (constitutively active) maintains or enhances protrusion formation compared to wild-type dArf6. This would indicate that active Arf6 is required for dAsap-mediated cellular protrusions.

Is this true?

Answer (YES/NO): NO